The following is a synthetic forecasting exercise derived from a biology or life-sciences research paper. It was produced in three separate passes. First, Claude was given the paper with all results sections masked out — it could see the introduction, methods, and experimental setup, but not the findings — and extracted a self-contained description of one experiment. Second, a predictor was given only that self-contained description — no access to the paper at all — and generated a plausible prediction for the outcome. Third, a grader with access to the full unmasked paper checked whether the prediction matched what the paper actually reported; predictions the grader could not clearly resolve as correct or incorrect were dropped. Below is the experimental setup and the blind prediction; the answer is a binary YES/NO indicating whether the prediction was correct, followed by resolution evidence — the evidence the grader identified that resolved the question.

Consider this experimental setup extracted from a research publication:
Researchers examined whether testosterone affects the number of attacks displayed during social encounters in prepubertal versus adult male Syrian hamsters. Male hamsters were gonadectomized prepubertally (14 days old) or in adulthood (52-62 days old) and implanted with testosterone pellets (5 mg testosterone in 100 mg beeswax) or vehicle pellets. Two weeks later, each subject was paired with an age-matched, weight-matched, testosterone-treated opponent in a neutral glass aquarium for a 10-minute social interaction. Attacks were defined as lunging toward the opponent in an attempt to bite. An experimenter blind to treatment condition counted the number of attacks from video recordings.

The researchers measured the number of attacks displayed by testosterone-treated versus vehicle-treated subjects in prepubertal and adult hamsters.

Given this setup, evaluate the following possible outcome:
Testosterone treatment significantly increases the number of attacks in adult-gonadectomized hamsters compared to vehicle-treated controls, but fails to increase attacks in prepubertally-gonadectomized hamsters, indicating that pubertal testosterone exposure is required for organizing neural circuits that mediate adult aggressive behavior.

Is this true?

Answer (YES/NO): NO